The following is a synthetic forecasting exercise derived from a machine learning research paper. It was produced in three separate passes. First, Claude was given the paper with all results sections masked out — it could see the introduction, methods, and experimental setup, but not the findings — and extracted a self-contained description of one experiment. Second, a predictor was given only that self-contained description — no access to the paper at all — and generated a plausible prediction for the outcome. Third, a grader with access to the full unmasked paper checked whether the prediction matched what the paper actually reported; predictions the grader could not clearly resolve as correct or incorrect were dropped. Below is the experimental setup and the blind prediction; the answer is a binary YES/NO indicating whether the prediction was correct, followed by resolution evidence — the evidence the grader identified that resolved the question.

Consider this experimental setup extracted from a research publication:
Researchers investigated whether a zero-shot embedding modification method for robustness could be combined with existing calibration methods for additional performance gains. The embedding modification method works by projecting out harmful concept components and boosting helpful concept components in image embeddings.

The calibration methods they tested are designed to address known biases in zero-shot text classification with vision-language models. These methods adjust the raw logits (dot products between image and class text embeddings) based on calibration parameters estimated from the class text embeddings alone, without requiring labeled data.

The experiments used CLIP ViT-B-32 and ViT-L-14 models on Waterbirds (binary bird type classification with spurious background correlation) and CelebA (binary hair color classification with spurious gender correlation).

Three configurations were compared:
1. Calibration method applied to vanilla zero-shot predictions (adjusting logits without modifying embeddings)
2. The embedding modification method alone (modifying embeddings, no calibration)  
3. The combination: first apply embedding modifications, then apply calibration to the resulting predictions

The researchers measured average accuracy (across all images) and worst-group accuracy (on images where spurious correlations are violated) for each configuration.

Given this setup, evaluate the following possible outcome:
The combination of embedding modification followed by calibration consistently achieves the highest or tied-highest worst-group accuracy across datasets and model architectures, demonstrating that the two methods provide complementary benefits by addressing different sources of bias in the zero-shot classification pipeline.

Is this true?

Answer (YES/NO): NO